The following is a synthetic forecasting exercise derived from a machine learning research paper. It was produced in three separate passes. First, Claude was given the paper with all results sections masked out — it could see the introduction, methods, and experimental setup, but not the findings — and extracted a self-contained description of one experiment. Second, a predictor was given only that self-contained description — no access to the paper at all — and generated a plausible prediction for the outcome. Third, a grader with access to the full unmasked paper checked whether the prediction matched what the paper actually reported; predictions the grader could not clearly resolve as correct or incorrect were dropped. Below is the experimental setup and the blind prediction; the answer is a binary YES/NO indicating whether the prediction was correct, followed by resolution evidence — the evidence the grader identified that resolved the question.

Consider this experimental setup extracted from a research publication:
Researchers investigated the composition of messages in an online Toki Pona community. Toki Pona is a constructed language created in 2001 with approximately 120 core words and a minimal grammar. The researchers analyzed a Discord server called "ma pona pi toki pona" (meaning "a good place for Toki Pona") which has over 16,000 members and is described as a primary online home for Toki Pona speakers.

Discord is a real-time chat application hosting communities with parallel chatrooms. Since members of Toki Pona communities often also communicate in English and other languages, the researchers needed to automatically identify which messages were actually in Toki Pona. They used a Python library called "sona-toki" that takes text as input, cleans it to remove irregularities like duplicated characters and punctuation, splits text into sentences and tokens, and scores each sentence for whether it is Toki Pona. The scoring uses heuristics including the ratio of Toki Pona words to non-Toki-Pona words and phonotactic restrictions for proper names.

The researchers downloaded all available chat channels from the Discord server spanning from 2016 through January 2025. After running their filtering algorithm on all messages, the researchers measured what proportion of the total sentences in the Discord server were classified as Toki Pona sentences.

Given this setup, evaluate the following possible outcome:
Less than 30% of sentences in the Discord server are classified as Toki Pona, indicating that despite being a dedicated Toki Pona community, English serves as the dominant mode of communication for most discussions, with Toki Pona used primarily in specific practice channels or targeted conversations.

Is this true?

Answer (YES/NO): YES